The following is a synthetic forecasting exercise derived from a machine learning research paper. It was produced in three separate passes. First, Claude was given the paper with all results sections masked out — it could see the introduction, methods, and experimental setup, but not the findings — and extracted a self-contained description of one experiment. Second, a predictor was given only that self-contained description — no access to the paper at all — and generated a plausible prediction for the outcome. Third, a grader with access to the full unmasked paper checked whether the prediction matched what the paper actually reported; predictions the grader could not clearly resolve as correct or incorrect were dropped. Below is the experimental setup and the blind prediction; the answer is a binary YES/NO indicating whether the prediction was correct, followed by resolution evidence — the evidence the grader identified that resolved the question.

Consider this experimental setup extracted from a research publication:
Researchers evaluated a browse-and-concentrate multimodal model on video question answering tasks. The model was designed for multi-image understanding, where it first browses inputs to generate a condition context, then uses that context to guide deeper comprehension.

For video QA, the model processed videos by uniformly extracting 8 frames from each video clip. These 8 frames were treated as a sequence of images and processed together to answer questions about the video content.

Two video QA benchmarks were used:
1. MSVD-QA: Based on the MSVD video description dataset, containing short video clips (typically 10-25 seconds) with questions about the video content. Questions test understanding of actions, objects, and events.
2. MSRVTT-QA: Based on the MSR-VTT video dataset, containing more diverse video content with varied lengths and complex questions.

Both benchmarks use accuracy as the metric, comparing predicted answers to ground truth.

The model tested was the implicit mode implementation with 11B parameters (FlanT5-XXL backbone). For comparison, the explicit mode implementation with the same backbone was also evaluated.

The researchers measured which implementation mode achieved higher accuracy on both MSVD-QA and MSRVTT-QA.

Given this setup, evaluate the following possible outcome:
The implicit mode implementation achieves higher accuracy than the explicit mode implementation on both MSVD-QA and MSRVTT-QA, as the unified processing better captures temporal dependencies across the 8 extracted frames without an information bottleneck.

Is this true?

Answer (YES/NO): YES